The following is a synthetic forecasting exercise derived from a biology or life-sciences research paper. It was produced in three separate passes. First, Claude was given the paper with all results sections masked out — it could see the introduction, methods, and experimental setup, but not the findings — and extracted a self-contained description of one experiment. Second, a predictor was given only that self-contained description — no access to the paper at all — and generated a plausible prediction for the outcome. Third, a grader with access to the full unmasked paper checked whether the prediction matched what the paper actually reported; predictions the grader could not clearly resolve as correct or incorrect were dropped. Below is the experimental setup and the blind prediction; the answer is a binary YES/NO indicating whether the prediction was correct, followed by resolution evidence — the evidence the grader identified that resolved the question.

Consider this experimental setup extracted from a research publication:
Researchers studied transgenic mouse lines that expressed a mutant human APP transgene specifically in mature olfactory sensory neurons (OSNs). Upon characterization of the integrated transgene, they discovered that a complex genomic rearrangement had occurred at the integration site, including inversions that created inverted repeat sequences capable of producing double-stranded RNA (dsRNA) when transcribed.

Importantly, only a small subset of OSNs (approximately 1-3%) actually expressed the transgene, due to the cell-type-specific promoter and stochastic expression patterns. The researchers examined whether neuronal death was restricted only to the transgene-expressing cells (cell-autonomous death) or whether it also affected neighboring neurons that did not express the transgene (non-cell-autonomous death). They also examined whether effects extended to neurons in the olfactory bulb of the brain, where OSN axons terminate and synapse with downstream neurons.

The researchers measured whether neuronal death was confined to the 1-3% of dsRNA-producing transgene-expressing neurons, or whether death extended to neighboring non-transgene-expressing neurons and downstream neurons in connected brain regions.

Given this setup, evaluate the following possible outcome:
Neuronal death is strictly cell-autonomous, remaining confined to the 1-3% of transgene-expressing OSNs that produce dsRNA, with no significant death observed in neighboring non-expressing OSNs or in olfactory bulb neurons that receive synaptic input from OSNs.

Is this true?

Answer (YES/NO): NO